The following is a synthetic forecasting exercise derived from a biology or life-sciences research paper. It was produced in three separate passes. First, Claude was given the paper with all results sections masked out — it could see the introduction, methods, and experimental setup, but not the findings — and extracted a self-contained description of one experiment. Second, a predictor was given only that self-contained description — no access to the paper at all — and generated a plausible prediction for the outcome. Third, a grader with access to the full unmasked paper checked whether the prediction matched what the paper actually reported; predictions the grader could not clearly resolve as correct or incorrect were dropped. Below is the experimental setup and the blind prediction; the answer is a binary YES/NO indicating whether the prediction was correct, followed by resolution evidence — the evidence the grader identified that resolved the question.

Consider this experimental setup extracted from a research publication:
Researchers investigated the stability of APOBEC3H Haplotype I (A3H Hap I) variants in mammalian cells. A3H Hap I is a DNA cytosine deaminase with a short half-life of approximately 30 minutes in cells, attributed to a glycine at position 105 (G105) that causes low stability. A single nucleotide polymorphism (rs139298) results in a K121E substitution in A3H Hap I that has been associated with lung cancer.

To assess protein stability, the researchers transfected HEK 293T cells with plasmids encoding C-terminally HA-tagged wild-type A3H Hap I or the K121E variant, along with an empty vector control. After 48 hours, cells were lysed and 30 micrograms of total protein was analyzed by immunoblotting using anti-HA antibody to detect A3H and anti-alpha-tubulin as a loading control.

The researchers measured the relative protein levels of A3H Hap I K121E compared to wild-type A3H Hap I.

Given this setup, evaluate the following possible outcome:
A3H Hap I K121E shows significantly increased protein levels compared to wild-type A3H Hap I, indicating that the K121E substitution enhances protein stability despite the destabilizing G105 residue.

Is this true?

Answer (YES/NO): NO